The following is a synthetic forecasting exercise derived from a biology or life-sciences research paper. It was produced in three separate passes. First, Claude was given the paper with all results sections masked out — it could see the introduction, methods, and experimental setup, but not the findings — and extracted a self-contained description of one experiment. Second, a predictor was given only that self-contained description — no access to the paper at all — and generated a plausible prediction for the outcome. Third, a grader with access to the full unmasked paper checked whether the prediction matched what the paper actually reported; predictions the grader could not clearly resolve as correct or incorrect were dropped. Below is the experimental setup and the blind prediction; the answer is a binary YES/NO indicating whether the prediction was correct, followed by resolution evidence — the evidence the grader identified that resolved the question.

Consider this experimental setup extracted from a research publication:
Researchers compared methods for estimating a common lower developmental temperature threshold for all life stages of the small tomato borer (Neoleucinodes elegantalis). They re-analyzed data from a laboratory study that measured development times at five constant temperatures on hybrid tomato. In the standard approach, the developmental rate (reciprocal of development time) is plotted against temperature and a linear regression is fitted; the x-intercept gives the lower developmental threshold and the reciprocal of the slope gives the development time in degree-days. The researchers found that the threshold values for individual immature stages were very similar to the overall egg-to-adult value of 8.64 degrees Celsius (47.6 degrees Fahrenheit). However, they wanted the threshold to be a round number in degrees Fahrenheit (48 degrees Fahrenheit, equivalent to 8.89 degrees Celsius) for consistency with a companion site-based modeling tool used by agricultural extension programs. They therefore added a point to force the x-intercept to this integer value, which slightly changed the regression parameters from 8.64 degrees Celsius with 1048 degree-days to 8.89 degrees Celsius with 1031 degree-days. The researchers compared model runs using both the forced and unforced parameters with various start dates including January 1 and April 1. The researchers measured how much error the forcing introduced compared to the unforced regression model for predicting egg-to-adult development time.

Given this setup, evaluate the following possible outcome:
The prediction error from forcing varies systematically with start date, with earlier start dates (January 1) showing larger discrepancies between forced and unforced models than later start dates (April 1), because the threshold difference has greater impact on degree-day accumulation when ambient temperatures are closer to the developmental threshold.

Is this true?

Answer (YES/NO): NO